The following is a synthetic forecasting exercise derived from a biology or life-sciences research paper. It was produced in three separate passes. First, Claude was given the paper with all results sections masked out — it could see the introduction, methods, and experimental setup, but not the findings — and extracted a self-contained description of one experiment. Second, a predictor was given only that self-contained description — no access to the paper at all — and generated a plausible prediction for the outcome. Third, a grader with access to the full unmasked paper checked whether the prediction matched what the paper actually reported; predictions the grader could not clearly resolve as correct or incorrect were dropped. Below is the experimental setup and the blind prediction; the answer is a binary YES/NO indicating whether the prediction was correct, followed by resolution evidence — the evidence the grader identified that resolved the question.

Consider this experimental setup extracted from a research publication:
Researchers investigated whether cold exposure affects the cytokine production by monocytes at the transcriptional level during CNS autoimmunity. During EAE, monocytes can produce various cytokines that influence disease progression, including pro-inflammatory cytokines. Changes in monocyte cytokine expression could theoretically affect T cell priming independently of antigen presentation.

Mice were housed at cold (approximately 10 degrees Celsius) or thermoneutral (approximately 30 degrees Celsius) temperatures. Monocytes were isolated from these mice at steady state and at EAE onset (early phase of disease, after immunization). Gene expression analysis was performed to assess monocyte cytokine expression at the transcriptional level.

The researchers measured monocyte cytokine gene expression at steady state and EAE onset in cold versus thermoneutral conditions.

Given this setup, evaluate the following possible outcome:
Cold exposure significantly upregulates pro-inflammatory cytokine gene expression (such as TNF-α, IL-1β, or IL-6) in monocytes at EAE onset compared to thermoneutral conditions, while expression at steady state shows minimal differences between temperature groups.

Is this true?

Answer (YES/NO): NO